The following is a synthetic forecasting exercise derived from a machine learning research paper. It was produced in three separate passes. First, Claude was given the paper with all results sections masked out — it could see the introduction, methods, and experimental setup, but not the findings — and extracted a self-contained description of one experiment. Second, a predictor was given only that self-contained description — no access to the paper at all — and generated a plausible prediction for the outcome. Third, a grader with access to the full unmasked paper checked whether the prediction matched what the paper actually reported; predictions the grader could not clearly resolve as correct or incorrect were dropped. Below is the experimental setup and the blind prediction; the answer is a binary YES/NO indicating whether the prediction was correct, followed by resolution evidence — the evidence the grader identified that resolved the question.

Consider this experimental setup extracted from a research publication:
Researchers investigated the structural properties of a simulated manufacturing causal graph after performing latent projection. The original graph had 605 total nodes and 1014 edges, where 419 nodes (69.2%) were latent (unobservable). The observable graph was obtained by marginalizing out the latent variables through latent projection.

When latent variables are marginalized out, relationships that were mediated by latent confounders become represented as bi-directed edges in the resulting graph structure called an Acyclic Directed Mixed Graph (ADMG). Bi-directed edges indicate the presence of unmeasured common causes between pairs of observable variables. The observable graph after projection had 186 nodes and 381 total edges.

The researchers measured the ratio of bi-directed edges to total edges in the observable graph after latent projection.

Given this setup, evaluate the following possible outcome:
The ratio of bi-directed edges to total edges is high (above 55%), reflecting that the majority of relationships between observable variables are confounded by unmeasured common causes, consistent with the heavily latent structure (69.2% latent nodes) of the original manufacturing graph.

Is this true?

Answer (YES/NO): NO